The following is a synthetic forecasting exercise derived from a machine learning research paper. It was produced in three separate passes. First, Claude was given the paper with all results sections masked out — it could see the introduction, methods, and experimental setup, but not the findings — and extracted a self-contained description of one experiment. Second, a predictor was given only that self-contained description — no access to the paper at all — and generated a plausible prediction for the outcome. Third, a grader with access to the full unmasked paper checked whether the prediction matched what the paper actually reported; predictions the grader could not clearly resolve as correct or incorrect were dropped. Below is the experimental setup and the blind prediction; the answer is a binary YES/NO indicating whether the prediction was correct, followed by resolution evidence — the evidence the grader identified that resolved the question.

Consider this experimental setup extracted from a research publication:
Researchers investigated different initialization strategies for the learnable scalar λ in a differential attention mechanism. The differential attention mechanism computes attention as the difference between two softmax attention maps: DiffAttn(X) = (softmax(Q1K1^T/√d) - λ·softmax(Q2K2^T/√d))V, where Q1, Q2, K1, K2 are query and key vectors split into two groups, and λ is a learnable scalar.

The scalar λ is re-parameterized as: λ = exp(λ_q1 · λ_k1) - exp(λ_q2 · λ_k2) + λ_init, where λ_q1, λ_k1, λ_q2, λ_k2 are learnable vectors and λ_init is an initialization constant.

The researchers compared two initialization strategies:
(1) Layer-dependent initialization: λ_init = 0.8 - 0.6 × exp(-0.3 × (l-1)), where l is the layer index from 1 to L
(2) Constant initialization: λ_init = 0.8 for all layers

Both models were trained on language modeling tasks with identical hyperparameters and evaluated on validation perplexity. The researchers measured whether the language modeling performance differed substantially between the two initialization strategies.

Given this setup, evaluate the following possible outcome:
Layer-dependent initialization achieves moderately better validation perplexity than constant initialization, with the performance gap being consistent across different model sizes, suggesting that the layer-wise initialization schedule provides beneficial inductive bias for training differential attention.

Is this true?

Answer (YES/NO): NO